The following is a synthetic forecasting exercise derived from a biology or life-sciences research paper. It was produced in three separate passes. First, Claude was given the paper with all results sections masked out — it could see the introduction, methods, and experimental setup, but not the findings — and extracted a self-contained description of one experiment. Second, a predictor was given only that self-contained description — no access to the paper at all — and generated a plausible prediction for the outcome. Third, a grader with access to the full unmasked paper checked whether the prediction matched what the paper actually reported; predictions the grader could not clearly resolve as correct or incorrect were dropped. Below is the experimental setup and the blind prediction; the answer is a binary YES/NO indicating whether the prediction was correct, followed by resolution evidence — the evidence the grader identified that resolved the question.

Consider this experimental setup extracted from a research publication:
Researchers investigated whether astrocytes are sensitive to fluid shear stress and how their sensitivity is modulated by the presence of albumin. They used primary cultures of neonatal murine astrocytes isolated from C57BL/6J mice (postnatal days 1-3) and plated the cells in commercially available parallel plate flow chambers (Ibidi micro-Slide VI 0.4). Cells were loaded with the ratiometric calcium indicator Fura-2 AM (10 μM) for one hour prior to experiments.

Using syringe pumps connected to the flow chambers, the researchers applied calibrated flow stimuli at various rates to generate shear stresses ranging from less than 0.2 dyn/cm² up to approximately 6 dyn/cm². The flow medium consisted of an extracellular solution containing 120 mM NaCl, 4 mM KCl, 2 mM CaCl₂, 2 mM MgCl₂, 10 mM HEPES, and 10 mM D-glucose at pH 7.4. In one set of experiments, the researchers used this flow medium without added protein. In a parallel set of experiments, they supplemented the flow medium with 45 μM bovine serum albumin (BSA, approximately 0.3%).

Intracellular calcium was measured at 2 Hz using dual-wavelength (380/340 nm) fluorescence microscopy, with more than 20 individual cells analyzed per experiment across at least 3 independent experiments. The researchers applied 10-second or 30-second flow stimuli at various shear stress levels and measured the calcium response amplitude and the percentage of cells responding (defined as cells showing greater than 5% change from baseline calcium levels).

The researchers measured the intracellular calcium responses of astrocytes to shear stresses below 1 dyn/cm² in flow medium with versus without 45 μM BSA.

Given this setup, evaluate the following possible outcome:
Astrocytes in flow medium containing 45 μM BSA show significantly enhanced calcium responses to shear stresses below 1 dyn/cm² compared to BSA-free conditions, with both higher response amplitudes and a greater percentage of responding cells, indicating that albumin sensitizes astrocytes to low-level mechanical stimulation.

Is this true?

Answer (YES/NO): YES